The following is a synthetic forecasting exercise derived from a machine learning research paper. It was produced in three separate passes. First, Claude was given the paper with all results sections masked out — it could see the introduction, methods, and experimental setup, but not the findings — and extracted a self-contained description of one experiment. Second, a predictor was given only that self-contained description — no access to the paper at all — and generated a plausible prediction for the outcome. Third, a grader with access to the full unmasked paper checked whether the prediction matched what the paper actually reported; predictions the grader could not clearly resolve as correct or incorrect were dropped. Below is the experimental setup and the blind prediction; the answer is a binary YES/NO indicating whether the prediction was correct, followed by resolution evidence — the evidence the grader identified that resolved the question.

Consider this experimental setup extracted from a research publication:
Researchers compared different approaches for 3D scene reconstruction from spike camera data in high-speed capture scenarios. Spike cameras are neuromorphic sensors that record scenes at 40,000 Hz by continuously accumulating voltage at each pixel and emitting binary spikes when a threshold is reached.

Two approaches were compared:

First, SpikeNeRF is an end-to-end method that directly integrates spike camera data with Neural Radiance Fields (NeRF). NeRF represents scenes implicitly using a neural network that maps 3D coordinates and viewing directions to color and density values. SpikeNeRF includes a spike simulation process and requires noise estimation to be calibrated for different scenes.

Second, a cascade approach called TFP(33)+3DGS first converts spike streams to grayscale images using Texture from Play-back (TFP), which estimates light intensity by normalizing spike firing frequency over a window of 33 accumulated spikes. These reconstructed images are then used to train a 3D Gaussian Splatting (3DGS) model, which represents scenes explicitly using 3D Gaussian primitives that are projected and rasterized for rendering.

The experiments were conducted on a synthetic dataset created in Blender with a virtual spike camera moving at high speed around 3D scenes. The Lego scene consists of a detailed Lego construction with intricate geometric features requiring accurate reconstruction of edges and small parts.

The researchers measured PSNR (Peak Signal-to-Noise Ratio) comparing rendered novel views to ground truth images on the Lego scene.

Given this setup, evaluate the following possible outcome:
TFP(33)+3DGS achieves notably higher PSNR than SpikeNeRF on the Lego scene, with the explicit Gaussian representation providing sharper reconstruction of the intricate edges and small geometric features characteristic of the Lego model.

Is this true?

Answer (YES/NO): YES